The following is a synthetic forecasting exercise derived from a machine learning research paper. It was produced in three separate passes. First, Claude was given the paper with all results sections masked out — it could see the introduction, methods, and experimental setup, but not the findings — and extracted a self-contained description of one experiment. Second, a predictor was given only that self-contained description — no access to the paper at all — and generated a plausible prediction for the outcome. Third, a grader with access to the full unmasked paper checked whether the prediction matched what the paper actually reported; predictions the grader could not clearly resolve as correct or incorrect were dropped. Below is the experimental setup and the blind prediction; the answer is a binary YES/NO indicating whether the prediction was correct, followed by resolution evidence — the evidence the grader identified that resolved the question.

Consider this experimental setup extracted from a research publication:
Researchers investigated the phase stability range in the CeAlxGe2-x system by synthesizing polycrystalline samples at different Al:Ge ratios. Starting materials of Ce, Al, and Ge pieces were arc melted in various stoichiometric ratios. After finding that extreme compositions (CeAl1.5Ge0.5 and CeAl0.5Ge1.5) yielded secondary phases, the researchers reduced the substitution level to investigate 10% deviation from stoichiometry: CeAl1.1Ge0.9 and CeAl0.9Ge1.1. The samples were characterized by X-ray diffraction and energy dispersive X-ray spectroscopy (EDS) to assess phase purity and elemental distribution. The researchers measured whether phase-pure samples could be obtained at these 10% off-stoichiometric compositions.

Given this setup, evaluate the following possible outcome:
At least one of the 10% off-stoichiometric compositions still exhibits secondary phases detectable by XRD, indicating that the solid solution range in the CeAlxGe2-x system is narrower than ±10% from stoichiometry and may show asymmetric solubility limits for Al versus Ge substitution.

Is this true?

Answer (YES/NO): NO